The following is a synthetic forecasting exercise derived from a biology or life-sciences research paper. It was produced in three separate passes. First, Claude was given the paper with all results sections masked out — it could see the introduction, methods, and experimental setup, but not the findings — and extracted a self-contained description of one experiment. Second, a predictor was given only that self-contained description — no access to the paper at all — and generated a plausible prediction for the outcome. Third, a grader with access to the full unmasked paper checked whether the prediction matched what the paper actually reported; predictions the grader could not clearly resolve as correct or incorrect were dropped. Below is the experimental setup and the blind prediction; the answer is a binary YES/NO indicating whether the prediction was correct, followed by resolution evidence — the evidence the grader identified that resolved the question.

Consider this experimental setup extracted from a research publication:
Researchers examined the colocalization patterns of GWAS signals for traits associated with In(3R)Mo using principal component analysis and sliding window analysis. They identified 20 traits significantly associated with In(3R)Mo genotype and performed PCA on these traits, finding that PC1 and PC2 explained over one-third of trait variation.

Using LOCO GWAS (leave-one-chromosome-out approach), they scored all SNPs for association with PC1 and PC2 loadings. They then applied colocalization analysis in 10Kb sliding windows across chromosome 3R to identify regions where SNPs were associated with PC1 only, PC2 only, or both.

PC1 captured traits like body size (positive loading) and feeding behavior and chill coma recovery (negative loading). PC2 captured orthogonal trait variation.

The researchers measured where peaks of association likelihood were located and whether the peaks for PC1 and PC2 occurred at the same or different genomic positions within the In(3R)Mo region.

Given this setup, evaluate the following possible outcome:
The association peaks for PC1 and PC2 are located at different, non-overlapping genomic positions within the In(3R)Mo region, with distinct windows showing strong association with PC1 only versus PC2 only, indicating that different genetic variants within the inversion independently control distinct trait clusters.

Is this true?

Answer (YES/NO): YES